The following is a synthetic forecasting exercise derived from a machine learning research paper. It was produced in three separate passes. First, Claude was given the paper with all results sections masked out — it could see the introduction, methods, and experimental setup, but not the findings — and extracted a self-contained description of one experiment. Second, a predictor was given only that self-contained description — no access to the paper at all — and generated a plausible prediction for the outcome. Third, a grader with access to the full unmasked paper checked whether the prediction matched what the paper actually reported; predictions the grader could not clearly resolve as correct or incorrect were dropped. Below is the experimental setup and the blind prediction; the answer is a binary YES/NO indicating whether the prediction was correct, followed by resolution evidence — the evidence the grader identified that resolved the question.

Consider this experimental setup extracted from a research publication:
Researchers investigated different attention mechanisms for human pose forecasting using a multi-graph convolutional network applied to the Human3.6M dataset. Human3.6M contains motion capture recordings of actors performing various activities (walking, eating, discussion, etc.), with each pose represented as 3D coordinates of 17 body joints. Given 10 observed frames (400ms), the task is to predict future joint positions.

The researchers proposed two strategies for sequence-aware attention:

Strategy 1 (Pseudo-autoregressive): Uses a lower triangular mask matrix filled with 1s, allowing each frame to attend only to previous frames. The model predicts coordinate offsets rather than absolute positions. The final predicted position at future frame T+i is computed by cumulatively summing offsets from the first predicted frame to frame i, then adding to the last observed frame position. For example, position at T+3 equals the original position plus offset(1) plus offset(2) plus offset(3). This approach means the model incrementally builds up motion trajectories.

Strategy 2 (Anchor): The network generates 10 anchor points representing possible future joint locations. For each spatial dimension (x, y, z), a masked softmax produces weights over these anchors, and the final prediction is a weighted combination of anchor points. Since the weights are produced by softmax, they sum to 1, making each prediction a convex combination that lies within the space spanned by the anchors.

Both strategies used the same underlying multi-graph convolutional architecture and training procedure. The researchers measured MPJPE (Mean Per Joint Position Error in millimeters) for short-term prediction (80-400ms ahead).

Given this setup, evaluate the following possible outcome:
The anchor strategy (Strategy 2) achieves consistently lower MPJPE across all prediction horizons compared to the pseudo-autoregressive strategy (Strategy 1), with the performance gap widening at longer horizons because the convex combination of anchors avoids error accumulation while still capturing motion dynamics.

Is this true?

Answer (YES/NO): NO